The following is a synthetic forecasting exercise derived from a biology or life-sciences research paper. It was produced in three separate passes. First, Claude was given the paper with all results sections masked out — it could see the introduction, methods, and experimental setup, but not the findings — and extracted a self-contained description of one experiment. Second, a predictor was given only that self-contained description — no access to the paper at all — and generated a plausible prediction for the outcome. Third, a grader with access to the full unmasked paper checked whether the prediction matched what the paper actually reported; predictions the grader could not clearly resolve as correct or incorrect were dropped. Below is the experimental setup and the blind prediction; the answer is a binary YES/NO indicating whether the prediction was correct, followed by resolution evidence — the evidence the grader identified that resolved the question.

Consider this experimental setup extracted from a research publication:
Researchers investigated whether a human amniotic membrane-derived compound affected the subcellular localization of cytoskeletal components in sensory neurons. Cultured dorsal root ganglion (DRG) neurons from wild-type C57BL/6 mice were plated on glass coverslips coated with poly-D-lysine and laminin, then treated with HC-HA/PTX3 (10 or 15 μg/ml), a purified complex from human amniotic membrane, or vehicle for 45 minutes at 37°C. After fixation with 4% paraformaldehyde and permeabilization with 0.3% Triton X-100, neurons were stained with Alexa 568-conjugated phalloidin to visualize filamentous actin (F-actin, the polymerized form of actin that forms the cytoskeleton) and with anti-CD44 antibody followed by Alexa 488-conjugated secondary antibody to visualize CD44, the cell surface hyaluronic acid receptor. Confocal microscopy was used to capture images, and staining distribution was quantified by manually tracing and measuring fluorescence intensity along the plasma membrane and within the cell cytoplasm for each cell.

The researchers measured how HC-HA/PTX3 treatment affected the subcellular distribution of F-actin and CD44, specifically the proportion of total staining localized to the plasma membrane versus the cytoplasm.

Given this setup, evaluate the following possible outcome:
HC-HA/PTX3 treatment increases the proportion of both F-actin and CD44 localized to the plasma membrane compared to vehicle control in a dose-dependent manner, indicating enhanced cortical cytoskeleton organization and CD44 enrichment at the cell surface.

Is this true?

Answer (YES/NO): YES